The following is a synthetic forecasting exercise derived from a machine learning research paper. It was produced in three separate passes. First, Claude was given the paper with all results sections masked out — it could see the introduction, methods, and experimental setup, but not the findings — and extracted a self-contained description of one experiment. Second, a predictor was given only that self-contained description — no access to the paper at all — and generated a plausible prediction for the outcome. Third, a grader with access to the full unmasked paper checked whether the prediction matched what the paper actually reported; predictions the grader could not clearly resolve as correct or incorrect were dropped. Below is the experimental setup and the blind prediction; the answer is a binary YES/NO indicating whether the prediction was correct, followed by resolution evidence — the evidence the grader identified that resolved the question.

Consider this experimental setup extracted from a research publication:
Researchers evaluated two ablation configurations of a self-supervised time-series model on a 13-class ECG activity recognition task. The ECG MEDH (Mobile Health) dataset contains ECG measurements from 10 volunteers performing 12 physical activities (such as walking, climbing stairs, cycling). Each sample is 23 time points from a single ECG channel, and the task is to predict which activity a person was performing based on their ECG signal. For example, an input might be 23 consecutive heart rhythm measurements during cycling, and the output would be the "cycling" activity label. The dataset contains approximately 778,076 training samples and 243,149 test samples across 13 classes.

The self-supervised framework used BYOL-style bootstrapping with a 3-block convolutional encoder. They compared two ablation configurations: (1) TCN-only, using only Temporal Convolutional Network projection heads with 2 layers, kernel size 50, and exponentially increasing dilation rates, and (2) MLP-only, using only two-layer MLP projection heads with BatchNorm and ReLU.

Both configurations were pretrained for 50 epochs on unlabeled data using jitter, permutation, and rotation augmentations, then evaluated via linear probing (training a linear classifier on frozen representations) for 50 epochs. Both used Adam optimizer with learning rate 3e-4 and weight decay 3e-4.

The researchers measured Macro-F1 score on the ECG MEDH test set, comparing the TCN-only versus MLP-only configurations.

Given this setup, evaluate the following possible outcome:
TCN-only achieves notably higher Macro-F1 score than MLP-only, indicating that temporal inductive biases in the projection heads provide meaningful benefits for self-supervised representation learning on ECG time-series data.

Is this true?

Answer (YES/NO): NO